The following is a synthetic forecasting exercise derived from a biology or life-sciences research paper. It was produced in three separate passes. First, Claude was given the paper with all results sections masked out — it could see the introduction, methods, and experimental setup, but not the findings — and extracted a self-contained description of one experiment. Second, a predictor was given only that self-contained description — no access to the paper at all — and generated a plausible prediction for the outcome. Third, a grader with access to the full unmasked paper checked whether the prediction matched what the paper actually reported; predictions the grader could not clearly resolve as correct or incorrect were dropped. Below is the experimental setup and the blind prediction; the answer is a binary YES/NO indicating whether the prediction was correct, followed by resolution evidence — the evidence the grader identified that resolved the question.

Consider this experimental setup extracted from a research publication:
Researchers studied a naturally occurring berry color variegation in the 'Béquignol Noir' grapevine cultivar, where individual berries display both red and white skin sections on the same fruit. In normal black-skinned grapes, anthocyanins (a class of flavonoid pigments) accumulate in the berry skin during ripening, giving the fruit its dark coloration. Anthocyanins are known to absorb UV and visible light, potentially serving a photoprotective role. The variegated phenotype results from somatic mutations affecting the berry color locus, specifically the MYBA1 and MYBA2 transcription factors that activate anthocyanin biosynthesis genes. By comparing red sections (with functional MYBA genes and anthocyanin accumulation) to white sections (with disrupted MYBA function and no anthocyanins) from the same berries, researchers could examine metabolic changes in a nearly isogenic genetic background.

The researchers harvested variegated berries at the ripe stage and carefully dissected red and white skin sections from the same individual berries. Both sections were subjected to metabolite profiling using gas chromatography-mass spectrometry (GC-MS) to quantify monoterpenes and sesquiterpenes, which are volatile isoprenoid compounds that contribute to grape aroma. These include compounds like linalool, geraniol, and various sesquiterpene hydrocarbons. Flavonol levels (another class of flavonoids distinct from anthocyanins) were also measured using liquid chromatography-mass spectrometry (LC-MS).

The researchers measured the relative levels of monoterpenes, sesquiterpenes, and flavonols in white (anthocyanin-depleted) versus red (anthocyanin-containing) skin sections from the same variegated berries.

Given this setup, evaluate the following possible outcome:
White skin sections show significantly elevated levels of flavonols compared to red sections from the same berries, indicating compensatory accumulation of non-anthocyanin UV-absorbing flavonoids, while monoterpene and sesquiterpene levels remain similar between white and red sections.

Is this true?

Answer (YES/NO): NO